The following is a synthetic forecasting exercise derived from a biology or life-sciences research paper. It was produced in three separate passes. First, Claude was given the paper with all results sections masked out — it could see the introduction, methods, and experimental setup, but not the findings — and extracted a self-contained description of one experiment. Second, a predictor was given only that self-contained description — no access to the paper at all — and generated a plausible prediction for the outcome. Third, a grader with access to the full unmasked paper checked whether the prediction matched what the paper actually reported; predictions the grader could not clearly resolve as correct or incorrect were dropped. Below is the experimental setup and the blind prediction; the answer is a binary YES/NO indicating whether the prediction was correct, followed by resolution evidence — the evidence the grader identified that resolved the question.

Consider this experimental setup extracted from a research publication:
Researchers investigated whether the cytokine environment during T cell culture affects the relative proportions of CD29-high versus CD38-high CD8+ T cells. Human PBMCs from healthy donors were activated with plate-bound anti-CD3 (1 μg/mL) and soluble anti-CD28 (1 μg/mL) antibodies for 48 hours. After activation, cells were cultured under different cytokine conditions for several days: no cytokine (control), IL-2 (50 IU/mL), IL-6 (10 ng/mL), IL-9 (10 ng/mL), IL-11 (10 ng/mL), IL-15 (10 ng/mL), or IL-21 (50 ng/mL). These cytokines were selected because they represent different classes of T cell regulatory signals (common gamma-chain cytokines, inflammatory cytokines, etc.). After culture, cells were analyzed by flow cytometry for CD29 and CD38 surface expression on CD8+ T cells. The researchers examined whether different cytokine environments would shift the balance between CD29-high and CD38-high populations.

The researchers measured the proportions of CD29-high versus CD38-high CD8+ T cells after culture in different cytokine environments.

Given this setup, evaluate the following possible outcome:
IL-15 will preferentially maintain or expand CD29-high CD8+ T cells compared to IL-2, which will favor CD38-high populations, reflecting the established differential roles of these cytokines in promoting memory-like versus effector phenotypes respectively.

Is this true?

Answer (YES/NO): NO